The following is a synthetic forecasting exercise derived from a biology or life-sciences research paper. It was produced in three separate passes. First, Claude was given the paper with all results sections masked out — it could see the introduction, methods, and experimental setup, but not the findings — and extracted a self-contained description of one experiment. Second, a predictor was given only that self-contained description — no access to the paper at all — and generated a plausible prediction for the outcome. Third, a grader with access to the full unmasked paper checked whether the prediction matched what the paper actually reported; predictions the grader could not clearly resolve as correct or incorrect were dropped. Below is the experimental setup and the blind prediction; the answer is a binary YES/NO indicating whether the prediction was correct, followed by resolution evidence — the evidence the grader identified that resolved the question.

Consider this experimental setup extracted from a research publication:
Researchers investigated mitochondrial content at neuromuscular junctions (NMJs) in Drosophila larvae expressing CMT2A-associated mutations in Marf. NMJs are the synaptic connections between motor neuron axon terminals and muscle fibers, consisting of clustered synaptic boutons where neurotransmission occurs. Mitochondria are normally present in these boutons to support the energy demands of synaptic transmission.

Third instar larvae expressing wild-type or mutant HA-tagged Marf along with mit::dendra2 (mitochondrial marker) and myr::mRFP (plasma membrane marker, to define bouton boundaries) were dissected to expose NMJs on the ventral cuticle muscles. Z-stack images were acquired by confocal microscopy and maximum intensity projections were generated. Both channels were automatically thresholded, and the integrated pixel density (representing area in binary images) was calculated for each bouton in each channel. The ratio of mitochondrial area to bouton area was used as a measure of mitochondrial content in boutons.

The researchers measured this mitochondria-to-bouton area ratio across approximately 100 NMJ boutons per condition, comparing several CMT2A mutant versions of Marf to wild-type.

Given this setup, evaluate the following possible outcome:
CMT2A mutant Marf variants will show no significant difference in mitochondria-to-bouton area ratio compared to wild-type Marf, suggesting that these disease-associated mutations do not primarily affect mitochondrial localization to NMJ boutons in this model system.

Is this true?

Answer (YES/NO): NO